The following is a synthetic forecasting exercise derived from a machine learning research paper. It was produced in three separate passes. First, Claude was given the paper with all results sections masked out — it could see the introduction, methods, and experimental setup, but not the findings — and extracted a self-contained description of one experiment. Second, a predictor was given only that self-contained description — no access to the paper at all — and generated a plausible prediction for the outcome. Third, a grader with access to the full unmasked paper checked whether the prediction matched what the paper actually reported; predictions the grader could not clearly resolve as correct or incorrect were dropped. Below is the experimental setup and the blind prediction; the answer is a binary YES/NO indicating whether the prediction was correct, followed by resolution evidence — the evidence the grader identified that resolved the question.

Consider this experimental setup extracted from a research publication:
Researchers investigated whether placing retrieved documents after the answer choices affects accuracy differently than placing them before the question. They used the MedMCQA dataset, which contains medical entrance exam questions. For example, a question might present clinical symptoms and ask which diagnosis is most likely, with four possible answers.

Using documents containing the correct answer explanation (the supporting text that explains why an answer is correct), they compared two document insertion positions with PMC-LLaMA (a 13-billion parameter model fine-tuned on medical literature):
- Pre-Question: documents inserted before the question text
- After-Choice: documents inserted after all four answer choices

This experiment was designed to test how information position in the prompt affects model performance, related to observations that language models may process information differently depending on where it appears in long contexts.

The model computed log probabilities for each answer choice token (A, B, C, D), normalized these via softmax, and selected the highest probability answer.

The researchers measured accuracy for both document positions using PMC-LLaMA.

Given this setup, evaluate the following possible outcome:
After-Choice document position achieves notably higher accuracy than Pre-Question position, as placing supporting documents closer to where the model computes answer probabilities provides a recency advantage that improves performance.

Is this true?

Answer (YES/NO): NO